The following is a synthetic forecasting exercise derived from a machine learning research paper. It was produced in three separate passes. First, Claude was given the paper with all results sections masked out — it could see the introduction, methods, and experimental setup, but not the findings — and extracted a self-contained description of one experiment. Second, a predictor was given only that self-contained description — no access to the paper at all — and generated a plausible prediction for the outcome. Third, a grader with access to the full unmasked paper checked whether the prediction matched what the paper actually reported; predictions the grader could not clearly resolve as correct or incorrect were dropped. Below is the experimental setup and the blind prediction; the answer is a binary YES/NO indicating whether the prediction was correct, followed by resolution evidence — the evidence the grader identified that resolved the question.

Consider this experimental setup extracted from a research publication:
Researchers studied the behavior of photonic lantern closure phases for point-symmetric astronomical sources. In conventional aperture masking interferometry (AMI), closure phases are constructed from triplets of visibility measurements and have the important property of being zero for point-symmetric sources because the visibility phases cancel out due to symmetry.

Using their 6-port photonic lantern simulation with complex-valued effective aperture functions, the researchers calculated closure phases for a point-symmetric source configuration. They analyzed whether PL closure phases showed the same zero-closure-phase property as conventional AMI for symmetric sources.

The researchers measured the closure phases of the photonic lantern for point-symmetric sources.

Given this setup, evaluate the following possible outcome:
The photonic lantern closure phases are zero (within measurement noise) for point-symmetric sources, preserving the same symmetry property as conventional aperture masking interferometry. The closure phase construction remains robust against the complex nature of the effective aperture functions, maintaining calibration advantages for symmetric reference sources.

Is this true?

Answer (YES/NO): NO